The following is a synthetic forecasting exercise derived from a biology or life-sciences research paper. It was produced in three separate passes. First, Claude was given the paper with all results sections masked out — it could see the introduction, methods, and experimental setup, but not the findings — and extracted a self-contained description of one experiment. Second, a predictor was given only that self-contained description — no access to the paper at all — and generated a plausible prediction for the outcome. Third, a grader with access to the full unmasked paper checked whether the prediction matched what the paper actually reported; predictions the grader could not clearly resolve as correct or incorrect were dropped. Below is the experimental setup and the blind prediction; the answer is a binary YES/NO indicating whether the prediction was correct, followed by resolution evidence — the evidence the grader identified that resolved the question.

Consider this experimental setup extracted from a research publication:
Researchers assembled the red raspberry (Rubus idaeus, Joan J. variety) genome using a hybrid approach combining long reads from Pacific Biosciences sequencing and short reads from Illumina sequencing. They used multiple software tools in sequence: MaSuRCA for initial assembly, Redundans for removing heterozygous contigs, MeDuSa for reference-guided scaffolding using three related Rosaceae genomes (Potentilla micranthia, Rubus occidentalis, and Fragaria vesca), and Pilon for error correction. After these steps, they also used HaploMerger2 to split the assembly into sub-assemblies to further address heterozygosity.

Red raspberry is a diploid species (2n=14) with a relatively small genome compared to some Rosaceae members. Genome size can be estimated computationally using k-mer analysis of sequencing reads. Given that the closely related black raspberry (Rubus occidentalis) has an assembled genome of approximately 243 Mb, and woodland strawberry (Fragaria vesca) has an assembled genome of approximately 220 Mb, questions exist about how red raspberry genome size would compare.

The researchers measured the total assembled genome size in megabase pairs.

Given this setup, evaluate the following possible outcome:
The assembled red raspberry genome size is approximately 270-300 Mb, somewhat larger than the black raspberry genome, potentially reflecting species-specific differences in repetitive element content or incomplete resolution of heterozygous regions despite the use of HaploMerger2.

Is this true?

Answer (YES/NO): YES